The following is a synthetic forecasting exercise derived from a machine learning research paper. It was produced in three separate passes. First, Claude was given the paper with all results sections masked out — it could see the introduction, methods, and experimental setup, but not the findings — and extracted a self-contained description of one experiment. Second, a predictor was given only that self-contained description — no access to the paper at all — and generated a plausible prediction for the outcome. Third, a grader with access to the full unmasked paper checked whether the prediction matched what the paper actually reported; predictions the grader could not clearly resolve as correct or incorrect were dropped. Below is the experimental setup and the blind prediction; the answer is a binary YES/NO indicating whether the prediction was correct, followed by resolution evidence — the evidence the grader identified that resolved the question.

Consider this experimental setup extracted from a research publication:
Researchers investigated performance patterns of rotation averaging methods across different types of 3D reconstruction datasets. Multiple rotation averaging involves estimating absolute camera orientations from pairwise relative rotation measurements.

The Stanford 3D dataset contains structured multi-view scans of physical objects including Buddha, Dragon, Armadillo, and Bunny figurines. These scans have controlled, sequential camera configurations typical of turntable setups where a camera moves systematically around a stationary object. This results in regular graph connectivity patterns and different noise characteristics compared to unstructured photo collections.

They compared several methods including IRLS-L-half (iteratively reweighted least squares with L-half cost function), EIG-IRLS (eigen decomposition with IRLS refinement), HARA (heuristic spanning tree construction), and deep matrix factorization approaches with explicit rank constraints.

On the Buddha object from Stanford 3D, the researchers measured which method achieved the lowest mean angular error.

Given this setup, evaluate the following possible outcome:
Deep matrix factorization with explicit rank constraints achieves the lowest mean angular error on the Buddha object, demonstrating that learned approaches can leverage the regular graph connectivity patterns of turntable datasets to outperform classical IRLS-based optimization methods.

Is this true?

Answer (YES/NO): NO